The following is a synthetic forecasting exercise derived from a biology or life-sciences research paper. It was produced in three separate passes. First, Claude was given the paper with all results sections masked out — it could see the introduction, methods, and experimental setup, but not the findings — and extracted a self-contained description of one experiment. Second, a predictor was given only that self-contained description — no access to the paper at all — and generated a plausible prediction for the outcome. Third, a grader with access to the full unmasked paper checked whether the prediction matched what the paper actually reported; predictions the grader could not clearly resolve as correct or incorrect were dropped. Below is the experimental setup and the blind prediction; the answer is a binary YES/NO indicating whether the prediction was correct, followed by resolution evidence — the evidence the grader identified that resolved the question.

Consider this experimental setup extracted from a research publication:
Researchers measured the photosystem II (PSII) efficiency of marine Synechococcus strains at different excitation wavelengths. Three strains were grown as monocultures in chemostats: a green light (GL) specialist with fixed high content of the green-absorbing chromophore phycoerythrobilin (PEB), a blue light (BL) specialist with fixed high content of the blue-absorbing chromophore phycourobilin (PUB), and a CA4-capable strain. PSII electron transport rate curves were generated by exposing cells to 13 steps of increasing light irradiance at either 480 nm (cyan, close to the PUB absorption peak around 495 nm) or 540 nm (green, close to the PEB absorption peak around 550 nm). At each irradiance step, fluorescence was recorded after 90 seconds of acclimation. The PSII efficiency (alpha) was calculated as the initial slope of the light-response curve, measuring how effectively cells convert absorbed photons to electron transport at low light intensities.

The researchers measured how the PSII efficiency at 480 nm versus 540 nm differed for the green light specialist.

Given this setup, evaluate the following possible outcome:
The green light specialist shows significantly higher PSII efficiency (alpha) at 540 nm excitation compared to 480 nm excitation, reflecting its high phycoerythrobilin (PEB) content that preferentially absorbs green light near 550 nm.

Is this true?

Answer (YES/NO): YES